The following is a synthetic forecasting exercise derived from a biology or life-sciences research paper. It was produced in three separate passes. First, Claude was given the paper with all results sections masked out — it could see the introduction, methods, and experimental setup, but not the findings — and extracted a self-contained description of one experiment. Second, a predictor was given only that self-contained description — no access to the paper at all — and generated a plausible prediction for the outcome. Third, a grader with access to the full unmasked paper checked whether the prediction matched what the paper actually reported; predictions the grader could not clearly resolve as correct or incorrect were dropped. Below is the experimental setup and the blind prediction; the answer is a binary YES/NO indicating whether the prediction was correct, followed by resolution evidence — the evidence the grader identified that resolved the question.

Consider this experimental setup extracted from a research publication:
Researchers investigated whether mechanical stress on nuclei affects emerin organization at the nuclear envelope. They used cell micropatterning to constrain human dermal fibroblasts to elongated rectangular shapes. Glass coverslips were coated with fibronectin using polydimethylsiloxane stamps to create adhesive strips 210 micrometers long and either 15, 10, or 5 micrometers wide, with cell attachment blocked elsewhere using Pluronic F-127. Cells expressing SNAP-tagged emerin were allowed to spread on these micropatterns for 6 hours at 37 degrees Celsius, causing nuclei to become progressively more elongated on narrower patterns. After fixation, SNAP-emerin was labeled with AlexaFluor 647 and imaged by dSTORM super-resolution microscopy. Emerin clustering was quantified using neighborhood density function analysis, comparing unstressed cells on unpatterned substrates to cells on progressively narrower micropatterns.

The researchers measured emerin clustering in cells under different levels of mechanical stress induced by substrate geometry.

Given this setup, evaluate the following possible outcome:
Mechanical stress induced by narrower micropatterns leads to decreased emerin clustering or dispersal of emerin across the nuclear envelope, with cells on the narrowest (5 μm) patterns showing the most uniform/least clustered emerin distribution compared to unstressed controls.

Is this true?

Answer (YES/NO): NO